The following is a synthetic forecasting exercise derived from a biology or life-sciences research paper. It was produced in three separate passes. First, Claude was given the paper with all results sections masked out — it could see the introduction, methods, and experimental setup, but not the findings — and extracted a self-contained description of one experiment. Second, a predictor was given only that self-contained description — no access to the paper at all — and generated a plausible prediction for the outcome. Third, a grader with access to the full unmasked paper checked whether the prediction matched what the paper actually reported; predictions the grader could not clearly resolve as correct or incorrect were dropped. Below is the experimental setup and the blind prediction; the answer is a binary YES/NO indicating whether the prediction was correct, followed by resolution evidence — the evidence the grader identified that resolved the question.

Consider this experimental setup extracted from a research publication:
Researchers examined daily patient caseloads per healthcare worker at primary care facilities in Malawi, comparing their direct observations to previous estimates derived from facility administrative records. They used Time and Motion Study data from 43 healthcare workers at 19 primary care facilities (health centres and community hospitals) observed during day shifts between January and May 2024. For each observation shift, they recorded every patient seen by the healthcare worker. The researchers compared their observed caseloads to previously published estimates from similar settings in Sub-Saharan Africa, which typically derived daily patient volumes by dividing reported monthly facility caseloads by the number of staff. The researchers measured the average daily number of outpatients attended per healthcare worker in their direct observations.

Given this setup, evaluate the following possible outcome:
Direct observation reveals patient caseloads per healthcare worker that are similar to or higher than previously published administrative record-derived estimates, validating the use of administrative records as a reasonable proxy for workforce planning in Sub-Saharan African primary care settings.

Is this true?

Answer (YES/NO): NO